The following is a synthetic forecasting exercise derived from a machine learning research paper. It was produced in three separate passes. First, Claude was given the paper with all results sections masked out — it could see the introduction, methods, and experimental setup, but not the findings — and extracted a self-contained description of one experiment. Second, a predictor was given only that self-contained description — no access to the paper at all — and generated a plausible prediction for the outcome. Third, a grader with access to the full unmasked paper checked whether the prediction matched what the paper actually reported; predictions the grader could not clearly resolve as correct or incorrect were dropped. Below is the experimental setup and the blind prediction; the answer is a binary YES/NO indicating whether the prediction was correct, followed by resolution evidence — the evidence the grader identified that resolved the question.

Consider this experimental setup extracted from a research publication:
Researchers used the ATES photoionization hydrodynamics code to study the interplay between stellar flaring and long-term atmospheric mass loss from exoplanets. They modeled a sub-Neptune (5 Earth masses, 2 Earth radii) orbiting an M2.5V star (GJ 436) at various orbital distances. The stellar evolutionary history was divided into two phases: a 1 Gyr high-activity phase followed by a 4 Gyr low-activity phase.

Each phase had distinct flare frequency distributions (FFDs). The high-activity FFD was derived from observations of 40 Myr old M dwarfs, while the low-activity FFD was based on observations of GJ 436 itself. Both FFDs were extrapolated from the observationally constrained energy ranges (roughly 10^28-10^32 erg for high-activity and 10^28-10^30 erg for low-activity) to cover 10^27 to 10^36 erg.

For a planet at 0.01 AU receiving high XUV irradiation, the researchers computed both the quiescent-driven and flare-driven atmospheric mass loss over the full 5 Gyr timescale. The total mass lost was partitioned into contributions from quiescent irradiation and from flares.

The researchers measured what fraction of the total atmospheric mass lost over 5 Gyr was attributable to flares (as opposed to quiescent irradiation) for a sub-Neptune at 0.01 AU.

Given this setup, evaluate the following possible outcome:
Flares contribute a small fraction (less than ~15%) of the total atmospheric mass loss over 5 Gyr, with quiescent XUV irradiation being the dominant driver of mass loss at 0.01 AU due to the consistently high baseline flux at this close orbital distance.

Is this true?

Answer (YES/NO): YES